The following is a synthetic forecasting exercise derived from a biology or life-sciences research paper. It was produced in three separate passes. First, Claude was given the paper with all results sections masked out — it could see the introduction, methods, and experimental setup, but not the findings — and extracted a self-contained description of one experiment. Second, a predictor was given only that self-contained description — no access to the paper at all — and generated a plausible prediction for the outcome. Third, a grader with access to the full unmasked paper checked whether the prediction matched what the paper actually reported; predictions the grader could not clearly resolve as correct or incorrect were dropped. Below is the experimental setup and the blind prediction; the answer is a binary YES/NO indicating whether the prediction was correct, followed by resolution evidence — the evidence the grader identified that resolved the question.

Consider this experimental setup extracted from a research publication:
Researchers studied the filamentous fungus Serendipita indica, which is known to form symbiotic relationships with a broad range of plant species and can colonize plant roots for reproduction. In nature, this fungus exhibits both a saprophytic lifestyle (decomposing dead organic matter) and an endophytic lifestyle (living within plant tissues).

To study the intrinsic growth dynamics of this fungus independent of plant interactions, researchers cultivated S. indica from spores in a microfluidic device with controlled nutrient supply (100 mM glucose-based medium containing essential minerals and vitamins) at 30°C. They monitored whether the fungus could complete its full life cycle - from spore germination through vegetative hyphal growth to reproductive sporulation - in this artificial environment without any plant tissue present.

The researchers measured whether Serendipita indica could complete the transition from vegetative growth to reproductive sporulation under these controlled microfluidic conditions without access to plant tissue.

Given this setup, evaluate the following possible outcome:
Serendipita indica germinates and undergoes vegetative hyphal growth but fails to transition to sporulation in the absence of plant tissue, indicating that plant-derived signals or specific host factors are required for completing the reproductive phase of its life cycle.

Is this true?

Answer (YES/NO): NO